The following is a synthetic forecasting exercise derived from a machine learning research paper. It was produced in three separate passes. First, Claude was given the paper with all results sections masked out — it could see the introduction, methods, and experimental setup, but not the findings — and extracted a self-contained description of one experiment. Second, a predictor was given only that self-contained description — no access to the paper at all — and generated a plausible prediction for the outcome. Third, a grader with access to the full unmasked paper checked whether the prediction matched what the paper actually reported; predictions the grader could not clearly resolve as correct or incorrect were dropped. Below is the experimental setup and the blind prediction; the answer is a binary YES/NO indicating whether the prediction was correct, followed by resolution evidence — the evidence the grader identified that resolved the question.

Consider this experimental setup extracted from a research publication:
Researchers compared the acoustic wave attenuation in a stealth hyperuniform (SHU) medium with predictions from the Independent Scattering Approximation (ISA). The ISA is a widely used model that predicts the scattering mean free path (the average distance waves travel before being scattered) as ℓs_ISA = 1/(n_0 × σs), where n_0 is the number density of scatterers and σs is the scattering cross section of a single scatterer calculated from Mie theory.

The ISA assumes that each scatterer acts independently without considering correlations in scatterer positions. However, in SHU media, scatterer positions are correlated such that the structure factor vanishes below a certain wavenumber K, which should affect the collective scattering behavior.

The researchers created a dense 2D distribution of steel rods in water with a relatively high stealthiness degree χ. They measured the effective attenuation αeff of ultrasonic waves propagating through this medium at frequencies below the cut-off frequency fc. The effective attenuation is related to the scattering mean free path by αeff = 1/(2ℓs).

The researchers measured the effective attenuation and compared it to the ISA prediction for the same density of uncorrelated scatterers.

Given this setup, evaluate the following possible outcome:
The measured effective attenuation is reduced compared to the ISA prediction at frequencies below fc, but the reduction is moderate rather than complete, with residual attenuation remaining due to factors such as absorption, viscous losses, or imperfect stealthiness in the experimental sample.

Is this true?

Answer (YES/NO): NO